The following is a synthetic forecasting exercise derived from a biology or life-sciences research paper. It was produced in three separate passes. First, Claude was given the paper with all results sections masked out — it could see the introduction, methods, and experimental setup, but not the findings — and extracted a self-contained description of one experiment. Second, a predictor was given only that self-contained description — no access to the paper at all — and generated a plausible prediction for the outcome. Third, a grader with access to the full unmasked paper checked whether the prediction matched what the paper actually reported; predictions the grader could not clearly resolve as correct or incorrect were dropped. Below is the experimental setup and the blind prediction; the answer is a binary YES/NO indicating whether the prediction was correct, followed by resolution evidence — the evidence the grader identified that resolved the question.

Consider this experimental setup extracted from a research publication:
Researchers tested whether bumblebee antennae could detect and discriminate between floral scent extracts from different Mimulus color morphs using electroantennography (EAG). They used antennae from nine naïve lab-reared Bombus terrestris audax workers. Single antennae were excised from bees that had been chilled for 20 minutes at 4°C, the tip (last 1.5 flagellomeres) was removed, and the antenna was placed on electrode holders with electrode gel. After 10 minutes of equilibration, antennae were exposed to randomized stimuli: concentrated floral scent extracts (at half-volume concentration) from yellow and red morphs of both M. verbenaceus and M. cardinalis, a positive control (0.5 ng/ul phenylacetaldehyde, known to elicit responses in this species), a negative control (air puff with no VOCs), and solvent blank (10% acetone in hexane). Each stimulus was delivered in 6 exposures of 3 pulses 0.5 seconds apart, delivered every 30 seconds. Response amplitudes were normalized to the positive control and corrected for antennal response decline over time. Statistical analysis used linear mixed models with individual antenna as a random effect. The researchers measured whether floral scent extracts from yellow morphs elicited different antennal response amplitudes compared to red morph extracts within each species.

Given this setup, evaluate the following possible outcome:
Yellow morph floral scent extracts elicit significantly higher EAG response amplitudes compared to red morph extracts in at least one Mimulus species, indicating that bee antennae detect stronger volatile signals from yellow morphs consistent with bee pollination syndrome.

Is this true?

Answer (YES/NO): NO